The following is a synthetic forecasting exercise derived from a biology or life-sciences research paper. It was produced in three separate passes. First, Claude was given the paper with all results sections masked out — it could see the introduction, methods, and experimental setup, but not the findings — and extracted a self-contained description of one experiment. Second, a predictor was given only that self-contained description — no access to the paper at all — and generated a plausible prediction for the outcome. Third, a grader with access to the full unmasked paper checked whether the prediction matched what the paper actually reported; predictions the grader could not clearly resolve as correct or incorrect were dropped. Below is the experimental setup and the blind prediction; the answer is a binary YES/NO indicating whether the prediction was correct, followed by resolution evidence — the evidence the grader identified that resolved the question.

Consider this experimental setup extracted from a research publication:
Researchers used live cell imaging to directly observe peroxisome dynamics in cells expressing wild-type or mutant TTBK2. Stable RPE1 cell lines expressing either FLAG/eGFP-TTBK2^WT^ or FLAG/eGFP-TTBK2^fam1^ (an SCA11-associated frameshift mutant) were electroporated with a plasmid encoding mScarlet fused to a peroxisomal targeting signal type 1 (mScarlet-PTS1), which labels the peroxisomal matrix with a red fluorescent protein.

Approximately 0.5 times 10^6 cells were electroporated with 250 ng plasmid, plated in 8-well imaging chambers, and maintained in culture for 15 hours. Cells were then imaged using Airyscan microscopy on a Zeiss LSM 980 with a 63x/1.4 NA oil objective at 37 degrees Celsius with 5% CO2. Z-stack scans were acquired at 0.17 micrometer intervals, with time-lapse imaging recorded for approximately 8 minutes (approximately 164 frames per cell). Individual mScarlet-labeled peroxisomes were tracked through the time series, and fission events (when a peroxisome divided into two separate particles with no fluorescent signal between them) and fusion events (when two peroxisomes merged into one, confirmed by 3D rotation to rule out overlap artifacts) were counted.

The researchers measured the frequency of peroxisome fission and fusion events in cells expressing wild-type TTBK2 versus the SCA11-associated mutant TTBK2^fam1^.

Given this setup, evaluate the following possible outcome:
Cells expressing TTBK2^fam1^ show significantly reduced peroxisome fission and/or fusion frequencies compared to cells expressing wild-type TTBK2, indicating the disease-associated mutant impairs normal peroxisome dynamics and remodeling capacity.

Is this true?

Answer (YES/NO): YES